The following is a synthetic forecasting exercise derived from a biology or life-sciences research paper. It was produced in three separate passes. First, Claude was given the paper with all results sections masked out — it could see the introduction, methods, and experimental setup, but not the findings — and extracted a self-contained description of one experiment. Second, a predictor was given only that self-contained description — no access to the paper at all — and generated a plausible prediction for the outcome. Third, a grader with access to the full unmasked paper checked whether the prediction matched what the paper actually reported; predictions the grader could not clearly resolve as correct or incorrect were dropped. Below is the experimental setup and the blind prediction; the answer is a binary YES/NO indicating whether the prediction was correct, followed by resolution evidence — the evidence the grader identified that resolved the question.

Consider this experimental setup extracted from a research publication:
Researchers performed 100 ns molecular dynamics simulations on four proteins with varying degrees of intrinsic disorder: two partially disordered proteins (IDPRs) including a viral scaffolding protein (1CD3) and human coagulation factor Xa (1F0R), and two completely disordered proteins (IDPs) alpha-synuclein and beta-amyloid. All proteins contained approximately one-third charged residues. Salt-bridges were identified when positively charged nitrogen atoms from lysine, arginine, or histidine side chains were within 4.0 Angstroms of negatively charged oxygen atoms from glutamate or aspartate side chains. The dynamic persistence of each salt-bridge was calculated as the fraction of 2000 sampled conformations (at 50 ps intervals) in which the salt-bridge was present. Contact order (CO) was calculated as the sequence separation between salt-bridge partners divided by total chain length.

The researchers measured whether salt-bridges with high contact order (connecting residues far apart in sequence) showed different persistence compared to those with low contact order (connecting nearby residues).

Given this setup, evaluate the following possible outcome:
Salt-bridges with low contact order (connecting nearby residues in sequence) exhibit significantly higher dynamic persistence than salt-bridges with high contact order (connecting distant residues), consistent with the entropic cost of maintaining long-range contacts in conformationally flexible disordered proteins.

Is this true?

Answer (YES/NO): NO